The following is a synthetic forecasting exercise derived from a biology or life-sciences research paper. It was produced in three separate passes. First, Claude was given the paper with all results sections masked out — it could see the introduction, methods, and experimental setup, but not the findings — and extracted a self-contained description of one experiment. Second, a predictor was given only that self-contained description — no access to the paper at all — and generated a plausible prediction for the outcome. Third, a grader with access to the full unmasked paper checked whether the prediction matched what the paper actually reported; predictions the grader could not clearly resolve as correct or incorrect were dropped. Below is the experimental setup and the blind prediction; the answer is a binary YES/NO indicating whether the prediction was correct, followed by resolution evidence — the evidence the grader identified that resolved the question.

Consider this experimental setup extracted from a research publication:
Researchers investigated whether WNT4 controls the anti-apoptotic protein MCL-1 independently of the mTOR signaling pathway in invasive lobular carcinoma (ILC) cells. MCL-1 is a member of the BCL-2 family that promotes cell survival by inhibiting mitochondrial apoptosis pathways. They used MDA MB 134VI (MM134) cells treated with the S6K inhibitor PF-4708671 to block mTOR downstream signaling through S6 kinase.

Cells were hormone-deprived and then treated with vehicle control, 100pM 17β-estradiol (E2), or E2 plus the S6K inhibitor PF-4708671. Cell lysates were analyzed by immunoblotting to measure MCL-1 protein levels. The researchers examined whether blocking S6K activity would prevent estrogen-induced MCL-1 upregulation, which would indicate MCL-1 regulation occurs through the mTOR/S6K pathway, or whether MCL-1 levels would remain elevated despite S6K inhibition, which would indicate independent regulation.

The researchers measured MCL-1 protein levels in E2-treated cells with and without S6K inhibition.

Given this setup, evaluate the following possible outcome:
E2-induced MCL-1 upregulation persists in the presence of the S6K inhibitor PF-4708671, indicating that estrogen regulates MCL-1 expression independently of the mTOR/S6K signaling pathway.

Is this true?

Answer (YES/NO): NO